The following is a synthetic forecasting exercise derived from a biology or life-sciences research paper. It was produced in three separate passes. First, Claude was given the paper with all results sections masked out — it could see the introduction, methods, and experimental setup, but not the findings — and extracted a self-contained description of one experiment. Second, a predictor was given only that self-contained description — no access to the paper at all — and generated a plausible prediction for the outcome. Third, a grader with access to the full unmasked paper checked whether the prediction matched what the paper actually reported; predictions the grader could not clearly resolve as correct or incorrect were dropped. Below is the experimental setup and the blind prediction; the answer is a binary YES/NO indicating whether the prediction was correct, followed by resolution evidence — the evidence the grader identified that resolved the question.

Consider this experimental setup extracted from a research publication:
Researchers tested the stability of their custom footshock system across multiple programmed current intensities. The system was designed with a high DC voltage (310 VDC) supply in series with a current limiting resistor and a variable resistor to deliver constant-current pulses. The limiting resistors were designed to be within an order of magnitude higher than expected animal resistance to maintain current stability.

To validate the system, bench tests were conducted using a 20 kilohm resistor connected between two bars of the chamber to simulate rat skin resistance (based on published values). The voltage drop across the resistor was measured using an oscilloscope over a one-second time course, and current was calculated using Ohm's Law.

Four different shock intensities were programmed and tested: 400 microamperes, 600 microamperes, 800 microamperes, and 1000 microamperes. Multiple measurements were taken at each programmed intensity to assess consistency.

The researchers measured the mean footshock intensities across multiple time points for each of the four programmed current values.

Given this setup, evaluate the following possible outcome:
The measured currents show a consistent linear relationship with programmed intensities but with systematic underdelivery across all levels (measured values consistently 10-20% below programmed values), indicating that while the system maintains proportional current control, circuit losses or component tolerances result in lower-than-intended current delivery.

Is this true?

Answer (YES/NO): NO